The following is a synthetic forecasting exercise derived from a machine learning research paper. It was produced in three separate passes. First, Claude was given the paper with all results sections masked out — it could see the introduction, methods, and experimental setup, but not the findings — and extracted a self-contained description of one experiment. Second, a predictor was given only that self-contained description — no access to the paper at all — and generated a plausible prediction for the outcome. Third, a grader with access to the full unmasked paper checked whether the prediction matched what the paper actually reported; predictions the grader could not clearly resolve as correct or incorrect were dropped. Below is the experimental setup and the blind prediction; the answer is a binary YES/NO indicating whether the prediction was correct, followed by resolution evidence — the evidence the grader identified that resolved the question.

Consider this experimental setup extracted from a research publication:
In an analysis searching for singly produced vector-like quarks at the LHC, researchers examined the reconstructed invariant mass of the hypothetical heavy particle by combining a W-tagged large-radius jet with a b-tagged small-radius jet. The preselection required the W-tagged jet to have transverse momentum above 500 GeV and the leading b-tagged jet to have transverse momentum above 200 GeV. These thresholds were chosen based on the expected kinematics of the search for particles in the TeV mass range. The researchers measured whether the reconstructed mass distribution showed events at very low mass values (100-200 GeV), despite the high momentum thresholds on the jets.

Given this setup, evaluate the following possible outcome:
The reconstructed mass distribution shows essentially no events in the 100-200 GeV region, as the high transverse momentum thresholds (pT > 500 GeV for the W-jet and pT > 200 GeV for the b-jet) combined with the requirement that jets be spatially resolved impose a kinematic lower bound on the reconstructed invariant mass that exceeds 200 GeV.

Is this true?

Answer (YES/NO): NO